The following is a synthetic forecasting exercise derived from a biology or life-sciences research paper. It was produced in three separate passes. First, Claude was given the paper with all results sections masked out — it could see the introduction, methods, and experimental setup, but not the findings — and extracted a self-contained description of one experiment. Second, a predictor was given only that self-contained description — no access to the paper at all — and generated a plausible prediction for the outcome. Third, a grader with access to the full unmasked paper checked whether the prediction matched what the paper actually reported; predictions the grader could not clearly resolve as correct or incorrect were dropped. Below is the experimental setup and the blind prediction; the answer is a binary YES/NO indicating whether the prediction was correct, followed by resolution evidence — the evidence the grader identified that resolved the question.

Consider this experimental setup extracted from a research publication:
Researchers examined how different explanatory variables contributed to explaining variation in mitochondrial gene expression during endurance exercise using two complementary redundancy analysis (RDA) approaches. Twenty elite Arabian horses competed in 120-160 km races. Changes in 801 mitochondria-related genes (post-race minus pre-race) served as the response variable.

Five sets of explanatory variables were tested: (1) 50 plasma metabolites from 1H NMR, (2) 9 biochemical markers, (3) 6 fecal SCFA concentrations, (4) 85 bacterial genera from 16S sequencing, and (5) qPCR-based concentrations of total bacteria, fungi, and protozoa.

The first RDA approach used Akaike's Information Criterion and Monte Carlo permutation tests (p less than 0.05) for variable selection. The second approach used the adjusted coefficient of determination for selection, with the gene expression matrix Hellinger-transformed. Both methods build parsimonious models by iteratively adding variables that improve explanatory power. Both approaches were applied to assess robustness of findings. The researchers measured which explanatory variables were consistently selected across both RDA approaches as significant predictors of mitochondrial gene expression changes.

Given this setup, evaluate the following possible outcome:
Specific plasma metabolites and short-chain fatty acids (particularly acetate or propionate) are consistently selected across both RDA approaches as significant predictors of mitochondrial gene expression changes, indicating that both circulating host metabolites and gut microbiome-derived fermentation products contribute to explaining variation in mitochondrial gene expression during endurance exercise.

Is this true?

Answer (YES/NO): NO